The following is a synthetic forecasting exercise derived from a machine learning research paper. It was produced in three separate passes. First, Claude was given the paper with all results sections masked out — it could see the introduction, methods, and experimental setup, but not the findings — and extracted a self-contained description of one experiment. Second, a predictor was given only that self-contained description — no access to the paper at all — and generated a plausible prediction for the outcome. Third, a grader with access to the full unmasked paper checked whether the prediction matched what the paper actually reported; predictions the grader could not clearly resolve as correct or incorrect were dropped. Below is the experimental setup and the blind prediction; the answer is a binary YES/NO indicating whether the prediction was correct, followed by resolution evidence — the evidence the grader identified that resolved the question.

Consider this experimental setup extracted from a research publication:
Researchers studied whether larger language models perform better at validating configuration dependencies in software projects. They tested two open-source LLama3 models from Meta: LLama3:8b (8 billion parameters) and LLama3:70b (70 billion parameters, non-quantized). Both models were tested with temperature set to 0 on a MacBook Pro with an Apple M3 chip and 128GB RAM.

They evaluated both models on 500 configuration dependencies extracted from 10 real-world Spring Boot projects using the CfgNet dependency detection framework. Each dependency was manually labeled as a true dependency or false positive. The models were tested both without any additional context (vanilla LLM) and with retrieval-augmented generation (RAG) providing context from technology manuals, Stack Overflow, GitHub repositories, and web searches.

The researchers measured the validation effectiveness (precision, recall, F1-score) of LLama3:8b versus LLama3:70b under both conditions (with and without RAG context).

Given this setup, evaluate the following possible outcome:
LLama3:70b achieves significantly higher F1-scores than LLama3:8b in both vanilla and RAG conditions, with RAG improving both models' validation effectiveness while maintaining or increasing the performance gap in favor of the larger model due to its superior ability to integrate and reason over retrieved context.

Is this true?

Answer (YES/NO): NO